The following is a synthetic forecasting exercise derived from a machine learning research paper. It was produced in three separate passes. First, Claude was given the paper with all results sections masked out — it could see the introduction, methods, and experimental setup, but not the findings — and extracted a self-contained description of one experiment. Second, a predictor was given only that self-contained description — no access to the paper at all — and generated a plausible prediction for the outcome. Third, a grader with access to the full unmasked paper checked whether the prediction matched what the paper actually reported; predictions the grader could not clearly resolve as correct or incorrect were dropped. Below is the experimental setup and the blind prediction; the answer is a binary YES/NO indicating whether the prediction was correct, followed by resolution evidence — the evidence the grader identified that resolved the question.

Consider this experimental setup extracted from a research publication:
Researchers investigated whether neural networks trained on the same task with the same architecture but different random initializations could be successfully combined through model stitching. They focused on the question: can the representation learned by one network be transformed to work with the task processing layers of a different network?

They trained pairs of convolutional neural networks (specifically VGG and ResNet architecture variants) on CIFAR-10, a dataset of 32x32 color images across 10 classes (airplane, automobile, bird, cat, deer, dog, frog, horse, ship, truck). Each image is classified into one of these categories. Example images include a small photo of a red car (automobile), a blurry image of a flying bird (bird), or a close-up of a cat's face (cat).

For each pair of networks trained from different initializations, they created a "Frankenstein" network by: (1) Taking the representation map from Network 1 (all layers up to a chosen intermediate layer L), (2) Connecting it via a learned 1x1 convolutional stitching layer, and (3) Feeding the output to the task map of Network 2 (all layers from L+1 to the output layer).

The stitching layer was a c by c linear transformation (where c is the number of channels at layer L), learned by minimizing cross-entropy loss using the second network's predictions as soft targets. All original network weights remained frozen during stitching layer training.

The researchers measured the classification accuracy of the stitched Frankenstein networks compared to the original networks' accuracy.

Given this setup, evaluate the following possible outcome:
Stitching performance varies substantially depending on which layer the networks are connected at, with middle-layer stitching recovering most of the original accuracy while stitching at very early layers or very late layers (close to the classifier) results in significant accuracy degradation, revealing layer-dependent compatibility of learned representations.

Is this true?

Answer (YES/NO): NO